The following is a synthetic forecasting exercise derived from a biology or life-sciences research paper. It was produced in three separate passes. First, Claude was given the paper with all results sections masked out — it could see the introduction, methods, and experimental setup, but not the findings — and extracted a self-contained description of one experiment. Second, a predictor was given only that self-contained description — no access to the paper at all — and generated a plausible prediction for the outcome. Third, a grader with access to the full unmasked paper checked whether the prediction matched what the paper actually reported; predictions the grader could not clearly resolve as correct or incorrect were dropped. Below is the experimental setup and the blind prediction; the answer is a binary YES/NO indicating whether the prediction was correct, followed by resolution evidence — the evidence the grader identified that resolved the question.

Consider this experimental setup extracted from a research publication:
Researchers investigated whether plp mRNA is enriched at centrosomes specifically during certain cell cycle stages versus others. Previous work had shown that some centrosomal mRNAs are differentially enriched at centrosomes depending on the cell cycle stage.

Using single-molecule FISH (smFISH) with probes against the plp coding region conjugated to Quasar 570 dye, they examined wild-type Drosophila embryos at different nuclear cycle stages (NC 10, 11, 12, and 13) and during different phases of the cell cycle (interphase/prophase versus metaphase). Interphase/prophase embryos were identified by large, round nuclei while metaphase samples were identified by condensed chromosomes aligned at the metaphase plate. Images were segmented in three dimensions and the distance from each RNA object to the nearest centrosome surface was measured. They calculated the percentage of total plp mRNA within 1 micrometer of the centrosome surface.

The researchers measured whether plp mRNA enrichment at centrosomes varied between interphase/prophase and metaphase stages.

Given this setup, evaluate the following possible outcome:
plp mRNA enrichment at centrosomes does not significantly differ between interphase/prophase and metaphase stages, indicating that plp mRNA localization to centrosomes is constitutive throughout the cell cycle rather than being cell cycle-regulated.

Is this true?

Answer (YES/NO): NO